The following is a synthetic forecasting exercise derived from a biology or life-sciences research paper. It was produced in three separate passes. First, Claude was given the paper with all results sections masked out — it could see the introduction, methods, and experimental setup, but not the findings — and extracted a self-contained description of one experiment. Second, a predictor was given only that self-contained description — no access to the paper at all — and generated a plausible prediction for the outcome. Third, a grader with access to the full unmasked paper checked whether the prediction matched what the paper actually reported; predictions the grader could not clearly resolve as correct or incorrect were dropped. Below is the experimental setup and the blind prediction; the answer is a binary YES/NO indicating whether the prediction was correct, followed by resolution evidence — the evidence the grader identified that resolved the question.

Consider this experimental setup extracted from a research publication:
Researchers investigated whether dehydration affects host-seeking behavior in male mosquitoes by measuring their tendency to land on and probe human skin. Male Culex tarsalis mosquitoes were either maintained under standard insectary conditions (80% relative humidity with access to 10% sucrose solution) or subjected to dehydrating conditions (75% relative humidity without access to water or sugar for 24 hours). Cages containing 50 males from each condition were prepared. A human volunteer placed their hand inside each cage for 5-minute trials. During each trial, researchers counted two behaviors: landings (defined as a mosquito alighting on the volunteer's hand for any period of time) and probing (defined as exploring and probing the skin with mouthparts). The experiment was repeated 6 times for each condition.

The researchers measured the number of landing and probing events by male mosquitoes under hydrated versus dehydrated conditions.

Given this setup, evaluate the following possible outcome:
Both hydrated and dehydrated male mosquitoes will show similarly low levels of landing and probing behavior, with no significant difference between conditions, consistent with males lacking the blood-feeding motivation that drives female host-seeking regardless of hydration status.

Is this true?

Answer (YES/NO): NO